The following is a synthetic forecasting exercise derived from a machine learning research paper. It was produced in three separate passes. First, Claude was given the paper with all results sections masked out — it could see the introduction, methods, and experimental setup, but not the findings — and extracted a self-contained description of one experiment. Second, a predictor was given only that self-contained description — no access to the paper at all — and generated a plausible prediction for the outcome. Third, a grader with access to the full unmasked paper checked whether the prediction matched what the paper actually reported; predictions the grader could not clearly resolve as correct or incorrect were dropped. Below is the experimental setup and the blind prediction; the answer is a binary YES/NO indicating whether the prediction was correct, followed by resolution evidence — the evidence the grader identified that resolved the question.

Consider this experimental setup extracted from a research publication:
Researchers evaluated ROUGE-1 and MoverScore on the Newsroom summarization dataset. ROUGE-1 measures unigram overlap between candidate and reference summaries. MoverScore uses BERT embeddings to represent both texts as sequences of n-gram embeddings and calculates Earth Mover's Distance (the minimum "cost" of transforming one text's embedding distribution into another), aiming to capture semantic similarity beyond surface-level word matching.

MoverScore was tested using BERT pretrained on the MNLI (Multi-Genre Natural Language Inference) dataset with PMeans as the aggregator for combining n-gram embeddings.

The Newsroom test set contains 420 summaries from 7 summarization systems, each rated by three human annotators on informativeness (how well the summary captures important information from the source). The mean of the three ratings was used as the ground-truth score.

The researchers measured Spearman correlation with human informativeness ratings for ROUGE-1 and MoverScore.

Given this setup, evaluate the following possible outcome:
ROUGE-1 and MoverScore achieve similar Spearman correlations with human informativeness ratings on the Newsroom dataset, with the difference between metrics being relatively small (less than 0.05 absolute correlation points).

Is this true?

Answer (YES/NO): NO